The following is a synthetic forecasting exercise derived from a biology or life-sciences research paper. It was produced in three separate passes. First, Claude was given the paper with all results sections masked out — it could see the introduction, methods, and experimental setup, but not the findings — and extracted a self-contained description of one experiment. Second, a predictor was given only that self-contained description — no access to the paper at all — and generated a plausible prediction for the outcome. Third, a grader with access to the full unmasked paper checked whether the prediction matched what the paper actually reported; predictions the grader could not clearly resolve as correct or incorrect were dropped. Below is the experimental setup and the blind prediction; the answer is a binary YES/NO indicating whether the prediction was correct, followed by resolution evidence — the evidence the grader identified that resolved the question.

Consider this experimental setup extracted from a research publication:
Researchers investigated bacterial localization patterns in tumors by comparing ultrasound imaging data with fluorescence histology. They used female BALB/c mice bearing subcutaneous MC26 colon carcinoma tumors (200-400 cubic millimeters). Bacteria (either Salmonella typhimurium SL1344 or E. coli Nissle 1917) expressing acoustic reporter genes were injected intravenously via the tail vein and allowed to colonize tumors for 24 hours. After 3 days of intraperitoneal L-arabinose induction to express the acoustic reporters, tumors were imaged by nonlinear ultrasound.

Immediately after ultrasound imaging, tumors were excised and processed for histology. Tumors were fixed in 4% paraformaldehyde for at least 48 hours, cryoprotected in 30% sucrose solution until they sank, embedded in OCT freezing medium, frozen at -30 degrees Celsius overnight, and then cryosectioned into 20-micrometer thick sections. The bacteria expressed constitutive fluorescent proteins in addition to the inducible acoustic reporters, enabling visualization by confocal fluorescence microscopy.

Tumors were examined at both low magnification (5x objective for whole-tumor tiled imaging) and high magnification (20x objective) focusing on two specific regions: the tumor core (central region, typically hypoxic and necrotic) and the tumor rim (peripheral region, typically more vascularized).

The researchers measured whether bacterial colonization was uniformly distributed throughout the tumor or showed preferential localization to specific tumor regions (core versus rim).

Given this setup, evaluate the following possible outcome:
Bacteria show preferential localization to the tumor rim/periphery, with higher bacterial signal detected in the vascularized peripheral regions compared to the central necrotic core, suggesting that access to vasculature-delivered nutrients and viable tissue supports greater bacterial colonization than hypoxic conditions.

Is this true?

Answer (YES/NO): NO